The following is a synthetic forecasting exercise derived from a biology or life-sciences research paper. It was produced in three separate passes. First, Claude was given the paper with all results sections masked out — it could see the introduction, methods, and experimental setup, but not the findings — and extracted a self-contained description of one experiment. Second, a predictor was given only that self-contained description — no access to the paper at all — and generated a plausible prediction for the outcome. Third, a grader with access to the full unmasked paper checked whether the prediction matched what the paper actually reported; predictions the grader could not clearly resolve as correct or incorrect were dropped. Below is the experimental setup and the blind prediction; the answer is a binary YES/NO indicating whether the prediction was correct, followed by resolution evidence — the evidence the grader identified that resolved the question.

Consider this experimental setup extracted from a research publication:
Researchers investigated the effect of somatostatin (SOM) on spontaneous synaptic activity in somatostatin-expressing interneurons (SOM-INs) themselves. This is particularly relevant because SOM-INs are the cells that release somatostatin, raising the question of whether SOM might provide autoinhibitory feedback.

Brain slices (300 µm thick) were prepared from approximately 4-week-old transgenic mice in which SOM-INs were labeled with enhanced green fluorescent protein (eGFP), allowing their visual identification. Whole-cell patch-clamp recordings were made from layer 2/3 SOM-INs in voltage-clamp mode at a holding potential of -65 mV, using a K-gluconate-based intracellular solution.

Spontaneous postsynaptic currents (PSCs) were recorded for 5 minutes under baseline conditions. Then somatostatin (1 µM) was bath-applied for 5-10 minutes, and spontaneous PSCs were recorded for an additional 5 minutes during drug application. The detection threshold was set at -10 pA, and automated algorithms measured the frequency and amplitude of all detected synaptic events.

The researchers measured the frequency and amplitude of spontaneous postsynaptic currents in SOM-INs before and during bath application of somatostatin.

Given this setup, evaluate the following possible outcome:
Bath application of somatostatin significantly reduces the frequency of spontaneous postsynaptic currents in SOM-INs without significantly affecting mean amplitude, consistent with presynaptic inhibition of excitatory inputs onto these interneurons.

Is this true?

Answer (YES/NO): NO